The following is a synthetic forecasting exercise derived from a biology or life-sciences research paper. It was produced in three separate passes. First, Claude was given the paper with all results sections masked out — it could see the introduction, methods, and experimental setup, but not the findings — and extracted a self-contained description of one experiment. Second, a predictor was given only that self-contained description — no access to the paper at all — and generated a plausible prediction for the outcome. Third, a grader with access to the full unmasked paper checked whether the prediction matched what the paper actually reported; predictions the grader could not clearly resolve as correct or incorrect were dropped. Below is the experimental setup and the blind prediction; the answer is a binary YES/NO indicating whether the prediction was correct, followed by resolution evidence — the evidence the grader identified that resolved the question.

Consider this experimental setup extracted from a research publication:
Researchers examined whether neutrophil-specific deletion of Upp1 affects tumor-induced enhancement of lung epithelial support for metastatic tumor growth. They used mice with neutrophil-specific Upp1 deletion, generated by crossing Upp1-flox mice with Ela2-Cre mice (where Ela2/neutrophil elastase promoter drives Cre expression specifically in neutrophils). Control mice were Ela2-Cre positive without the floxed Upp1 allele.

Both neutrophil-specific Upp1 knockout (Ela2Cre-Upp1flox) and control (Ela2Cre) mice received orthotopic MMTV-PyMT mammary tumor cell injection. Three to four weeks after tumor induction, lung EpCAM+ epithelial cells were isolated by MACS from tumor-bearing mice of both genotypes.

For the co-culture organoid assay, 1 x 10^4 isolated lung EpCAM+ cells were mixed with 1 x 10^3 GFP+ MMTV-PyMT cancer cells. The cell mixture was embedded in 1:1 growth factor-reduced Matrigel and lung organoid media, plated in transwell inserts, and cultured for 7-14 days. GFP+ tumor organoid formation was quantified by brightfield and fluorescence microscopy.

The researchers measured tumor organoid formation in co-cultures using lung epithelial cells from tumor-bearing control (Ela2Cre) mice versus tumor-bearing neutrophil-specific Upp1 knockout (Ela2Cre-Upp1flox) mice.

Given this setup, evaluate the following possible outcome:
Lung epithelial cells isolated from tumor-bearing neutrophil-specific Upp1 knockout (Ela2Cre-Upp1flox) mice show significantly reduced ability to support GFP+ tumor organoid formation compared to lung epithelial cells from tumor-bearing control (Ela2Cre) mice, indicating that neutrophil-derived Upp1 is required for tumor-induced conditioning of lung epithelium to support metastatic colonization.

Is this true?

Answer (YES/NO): YES